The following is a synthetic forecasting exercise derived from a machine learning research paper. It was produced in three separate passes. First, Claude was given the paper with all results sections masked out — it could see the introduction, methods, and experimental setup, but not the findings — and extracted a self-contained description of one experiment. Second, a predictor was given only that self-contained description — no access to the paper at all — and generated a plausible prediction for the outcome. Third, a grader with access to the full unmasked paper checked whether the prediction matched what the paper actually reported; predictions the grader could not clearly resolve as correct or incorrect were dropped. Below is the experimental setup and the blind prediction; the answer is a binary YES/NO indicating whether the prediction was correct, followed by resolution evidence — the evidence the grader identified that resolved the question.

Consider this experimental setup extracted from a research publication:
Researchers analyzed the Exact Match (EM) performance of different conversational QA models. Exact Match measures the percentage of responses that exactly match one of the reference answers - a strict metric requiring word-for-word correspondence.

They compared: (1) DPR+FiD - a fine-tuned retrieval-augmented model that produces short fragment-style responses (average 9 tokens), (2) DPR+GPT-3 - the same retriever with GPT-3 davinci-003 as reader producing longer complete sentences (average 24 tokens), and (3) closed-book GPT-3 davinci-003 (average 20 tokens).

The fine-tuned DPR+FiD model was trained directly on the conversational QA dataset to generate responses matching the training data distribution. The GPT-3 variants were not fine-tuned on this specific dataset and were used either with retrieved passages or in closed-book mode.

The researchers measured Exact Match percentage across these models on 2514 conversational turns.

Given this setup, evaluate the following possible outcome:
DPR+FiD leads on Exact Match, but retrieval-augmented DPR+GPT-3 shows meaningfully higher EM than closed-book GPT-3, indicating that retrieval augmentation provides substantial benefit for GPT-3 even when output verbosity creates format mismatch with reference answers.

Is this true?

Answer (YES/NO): NO